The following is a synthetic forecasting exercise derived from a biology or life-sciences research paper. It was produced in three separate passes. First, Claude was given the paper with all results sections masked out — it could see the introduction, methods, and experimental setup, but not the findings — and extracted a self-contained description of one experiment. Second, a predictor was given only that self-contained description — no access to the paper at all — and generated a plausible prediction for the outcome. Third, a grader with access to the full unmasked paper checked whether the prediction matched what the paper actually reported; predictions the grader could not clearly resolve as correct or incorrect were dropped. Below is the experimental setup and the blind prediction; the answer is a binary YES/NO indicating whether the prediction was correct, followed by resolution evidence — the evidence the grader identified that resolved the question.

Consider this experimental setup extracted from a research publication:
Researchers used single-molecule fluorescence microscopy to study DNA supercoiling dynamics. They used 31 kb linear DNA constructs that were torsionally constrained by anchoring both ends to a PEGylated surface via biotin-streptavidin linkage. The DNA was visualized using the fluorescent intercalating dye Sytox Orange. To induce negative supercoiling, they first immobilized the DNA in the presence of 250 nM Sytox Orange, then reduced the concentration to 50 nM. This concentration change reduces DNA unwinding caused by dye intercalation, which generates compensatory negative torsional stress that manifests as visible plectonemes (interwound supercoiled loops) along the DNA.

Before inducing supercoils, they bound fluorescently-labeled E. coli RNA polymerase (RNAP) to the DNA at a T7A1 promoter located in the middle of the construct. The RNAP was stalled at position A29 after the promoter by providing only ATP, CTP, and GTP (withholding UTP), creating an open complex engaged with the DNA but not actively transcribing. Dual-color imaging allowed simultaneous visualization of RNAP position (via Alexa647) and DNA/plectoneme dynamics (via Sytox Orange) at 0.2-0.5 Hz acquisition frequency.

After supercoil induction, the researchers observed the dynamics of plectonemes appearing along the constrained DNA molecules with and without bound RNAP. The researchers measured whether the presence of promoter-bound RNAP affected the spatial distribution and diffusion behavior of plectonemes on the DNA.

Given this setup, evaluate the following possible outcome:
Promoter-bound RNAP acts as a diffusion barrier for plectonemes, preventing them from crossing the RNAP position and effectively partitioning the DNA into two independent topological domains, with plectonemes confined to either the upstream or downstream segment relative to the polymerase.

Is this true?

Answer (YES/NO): NO